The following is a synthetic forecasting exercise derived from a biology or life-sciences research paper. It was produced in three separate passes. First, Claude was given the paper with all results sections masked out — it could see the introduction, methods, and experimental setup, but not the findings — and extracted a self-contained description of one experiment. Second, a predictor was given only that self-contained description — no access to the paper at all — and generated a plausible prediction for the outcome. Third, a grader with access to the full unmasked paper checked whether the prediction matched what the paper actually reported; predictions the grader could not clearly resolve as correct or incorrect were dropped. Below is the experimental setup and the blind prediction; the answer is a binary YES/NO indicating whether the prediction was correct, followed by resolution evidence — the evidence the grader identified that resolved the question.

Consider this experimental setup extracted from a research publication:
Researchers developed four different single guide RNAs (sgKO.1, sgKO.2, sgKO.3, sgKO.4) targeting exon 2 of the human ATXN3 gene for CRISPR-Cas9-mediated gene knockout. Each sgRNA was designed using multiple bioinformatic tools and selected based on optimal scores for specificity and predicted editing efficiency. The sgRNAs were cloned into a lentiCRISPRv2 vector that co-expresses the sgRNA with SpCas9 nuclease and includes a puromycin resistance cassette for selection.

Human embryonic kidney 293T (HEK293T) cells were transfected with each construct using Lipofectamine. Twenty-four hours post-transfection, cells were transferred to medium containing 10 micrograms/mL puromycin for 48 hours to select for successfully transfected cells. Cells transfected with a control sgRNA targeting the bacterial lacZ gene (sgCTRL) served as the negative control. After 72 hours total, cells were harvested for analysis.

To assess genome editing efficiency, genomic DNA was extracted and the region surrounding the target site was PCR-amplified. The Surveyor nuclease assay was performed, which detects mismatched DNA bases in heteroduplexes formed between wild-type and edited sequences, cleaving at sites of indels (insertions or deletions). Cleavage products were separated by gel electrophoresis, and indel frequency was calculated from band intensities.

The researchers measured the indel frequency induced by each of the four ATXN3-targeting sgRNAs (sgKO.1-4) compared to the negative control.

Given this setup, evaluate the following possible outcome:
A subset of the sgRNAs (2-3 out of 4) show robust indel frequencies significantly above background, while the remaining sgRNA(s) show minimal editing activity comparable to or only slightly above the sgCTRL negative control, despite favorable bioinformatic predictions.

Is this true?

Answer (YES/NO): NO